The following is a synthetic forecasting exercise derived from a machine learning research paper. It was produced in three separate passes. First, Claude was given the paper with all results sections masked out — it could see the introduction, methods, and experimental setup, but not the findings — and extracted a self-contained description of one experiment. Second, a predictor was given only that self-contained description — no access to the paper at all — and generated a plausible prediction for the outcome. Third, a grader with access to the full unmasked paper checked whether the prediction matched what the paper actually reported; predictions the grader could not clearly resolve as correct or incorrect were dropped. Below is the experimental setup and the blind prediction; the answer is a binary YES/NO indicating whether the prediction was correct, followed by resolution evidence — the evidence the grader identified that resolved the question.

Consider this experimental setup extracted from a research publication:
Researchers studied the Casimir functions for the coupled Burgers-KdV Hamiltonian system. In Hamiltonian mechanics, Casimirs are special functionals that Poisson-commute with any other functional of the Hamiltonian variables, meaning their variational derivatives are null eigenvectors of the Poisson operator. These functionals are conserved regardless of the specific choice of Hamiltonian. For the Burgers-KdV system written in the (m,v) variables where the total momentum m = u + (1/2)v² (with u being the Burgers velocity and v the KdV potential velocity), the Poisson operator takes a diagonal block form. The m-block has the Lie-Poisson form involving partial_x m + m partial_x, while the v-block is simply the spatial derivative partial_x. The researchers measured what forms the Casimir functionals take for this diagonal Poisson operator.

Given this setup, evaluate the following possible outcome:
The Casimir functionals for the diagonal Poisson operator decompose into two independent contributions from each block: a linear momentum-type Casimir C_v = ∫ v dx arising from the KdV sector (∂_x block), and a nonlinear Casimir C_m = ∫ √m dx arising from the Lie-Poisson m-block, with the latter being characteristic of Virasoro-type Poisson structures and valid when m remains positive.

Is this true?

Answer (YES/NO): YES